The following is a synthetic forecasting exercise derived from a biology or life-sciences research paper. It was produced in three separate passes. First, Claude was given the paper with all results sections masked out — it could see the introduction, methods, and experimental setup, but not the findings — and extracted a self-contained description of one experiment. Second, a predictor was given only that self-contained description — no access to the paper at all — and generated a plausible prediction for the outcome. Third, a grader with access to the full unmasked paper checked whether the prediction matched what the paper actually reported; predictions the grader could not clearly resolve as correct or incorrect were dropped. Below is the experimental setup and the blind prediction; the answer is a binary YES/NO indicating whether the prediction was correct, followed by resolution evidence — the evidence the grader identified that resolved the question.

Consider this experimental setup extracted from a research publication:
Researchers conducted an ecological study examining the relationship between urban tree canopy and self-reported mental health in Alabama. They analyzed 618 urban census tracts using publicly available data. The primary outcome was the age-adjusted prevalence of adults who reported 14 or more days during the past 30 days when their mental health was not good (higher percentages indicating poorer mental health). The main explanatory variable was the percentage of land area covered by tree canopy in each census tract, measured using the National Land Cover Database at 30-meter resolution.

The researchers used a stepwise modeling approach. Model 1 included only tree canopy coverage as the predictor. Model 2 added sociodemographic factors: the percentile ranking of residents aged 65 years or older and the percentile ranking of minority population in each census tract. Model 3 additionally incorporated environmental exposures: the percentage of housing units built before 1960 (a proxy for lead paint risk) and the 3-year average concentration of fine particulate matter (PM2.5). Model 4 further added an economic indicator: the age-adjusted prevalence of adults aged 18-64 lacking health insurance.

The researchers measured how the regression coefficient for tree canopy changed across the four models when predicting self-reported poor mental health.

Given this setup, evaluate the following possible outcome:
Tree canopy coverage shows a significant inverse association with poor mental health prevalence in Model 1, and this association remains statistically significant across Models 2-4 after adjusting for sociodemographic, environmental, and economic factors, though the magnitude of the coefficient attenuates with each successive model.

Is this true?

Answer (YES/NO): NO